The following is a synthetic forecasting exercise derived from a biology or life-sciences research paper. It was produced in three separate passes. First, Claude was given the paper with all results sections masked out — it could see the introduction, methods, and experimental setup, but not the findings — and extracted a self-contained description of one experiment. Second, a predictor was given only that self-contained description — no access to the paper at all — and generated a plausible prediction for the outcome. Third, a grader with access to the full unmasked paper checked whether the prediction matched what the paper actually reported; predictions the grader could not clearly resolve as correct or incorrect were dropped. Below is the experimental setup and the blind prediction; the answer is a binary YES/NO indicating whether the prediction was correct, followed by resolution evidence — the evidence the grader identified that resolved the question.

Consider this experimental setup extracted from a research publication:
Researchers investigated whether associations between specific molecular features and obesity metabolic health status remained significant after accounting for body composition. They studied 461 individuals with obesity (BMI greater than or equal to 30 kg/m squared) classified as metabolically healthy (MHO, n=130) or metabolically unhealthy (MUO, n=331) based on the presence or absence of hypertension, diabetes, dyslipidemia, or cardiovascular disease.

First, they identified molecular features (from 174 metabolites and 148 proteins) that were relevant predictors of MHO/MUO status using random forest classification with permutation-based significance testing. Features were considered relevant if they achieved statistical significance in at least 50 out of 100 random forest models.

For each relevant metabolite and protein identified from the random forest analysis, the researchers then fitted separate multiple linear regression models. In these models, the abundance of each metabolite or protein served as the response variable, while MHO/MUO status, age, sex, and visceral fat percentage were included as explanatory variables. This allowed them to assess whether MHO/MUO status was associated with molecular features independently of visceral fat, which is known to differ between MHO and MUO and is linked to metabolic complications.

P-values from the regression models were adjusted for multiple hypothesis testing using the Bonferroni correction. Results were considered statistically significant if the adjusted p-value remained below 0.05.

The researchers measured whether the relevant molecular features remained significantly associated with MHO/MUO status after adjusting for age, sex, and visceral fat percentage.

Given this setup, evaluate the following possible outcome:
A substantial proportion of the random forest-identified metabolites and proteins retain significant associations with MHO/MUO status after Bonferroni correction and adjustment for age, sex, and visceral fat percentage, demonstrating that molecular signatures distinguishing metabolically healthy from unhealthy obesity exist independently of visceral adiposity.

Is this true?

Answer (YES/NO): NO